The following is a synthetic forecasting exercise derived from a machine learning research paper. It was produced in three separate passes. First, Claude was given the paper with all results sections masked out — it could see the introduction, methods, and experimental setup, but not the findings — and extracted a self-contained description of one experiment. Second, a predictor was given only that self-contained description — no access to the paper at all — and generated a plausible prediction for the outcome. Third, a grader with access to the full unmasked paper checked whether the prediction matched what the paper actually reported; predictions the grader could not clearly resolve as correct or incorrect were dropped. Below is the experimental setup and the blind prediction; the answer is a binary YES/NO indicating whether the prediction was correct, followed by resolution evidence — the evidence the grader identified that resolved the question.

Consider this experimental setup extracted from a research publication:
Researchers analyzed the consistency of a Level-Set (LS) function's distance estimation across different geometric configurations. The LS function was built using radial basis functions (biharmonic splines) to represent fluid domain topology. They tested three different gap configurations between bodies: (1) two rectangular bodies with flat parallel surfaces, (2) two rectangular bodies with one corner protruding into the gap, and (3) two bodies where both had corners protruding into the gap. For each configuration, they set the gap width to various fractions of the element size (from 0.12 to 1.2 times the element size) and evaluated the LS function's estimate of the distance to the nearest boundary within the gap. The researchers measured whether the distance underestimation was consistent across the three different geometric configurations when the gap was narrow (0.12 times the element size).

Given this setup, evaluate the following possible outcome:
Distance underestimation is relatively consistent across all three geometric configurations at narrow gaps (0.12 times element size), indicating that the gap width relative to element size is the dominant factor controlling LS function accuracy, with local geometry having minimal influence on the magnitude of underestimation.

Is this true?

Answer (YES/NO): YES